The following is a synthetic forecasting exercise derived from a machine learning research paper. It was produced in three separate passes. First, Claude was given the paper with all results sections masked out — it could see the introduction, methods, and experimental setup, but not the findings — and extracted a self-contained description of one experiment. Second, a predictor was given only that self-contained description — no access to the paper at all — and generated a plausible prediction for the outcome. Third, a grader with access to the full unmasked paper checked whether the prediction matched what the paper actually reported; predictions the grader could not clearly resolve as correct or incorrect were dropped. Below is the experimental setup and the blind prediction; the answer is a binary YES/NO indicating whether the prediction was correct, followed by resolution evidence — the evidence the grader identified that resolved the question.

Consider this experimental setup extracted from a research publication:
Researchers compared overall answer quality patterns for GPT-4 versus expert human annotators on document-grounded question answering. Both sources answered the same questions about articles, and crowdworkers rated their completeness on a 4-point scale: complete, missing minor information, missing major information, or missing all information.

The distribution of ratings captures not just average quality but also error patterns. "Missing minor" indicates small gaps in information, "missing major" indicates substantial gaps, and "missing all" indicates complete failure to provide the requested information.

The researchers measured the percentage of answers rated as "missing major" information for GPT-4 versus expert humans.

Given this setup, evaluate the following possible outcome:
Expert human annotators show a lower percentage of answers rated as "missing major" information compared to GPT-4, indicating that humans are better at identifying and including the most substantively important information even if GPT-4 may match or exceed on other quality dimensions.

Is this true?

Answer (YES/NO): NO